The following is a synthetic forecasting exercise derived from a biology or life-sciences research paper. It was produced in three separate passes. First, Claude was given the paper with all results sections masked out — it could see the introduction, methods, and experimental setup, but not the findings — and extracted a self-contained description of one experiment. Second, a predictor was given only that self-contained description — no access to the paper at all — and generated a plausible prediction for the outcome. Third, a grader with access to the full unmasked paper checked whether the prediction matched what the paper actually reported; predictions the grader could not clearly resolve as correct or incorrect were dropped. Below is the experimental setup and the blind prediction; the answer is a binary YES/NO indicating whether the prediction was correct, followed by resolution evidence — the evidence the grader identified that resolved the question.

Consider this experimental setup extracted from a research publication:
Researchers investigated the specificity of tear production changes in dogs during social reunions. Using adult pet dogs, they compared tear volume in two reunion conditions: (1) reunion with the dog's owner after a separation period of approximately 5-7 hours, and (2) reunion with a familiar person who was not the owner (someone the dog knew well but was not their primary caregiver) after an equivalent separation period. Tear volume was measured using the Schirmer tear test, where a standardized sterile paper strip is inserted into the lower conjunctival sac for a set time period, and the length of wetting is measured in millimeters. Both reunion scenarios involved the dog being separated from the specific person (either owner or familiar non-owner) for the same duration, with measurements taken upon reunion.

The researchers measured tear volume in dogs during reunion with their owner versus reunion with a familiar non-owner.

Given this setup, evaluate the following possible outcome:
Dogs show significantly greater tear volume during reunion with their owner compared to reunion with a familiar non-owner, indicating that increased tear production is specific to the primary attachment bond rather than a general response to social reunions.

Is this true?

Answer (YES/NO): YES